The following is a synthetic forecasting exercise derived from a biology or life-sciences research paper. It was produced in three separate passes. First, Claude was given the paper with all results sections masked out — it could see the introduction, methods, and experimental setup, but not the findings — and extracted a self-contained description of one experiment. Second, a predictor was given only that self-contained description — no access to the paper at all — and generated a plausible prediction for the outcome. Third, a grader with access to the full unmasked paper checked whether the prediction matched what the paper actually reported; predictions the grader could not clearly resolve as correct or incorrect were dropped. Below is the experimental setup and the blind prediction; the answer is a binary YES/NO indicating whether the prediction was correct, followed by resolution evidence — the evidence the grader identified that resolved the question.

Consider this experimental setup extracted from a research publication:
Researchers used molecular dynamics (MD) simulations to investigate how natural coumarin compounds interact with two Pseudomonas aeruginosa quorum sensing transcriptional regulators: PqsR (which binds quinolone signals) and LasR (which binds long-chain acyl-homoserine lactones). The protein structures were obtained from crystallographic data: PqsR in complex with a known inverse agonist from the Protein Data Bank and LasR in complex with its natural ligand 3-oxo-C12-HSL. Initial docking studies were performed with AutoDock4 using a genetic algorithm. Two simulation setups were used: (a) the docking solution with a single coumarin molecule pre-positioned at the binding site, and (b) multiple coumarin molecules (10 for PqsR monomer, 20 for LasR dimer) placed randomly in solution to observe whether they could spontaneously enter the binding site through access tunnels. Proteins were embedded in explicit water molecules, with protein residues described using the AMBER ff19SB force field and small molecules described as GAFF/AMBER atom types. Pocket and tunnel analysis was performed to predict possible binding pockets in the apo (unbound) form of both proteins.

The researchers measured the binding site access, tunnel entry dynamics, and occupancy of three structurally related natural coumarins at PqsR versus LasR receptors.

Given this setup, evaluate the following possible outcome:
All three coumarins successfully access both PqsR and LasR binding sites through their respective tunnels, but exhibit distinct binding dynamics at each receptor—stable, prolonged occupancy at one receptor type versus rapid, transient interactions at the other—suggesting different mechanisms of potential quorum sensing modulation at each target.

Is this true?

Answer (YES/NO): NO